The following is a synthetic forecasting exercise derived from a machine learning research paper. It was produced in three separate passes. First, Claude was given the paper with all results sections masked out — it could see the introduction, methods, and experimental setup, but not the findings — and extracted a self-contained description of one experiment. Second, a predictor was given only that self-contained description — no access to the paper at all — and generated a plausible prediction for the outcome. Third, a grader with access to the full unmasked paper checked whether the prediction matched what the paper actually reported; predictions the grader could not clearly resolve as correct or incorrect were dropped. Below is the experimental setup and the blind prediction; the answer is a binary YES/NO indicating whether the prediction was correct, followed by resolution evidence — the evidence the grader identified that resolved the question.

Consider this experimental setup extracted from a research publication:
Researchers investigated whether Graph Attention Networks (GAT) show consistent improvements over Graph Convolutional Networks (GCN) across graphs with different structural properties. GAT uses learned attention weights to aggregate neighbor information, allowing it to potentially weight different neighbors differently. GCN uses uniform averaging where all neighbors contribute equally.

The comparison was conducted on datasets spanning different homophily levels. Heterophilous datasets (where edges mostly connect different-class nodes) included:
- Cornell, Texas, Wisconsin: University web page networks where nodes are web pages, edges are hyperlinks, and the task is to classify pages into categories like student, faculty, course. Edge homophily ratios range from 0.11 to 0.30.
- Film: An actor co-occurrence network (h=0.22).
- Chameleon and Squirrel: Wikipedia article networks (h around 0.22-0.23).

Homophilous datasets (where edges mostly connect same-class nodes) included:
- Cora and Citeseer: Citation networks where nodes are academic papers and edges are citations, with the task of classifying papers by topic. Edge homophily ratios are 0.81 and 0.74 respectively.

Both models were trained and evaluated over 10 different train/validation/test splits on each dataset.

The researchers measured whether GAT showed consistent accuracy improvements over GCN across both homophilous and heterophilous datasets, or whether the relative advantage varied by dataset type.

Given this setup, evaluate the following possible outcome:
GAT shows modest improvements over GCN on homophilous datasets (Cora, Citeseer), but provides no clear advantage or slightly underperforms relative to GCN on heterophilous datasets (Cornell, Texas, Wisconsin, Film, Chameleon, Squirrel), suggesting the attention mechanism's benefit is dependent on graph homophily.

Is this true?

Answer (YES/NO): NO